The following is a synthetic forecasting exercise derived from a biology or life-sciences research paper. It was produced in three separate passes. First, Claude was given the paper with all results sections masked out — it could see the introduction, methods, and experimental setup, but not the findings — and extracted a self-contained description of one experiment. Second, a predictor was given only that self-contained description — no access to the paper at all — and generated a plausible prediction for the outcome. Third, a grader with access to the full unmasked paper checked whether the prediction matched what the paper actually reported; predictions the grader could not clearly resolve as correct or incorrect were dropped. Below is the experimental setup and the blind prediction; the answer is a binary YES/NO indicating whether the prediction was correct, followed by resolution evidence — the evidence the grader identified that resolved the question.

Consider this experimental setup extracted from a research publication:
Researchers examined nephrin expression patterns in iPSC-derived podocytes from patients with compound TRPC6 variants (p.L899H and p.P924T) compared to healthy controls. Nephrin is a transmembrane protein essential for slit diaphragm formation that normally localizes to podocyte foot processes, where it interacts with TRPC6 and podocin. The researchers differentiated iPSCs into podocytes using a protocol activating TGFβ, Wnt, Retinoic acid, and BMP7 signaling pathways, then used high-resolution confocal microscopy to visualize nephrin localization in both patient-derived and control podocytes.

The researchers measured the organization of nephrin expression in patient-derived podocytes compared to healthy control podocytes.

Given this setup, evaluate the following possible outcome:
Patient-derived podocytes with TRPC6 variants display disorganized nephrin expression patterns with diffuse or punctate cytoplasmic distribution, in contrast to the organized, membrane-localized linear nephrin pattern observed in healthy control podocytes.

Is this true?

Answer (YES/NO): NO